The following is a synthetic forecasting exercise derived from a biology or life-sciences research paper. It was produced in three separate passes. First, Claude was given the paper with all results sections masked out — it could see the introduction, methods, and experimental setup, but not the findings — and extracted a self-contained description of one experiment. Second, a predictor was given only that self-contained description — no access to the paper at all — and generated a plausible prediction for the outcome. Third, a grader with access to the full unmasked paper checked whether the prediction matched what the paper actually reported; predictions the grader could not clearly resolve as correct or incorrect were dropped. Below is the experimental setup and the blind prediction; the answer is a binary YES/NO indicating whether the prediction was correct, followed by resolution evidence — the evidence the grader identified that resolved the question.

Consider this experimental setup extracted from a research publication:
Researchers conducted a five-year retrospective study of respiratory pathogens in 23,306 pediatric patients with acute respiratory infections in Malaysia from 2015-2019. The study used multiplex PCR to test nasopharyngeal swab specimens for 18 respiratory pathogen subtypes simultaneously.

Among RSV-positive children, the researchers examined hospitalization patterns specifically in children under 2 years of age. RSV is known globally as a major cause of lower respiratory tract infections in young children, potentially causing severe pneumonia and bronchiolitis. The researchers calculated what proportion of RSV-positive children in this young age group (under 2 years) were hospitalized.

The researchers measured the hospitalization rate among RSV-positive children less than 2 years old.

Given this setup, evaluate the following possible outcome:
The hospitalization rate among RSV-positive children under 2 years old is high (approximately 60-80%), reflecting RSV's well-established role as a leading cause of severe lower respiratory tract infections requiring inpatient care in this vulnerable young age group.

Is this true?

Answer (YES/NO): NO